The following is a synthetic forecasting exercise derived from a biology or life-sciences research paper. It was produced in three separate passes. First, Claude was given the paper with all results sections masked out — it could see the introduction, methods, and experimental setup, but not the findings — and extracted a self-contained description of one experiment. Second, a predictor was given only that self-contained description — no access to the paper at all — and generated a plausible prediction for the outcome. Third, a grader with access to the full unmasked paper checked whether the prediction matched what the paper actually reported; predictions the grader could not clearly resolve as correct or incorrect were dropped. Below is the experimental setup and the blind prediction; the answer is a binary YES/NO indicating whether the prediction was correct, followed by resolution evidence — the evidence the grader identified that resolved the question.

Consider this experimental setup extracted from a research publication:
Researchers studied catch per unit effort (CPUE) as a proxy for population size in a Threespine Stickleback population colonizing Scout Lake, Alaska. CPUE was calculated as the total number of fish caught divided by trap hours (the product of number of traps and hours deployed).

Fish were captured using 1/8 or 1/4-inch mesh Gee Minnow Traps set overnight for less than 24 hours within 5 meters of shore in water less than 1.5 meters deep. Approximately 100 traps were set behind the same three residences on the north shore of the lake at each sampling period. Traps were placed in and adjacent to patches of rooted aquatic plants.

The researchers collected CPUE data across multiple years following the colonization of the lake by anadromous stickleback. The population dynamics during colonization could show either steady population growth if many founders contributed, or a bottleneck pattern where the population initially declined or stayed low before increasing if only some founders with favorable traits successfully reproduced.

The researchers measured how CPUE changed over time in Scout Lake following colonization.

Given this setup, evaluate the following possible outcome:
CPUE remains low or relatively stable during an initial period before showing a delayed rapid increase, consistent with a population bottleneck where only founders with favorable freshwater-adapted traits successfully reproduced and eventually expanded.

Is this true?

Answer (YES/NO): NO